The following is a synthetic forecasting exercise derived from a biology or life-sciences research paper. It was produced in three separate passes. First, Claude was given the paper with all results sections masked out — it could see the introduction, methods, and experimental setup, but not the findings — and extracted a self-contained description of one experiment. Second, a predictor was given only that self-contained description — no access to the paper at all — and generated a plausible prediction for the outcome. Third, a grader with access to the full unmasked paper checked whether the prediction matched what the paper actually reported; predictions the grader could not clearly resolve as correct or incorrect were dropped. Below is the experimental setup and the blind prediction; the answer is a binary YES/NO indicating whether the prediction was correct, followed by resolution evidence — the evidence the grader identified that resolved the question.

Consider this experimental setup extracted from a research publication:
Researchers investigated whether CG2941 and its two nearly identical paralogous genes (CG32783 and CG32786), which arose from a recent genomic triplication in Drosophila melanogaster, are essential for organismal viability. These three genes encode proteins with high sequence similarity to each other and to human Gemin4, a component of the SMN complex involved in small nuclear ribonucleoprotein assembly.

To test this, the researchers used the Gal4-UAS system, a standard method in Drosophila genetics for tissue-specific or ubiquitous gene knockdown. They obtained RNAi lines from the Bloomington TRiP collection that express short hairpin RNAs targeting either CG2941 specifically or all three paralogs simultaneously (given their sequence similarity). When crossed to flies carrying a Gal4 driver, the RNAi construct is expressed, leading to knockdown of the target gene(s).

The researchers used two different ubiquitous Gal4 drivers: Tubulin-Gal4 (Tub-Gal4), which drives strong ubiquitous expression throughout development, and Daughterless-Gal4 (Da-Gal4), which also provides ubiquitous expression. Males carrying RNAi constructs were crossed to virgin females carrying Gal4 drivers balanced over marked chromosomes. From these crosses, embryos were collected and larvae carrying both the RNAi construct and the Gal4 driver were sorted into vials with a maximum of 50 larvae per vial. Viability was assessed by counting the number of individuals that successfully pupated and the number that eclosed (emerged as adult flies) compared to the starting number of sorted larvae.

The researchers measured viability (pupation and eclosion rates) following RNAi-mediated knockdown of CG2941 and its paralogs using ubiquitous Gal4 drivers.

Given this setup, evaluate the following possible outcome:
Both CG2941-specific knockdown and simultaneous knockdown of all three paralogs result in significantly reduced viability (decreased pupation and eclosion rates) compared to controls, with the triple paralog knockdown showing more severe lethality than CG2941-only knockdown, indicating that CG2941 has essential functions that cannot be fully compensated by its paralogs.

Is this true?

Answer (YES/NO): YES